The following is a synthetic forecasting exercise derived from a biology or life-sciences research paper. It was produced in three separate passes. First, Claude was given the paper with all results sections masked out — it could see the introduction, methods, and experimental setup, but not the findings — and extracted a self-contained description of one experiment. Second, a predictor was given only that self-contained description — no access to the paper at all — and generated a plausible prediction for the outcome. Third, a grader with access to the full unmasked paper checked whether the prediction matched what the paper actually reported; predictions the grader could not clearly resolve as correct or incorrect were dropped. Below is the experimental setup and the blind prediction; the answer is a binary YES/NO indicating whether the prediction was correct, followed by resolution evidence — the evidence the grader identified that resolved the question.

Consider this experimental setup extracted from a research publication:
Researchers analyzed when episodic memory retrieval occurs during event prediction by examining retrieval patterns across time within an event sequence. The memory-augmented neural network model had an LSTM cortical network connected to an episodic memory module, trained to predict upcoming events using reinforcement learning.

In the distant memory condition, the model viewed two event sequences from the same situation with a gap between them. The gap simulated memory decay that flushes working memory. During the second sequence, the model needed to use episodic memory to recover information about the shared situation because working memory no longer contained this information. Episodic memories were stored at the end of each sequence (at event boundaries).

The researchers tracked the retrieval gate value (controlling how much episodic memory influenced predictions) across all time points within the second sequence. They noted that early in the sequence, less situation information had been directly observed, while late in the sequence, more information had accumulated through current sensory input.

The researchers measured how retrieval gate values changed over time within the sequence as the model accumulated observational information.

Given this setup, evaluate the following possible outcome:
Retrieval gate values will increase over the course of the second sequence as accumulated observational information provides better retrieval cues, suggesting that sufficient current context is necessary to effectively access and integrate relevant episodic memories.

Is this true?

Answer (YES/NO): NO